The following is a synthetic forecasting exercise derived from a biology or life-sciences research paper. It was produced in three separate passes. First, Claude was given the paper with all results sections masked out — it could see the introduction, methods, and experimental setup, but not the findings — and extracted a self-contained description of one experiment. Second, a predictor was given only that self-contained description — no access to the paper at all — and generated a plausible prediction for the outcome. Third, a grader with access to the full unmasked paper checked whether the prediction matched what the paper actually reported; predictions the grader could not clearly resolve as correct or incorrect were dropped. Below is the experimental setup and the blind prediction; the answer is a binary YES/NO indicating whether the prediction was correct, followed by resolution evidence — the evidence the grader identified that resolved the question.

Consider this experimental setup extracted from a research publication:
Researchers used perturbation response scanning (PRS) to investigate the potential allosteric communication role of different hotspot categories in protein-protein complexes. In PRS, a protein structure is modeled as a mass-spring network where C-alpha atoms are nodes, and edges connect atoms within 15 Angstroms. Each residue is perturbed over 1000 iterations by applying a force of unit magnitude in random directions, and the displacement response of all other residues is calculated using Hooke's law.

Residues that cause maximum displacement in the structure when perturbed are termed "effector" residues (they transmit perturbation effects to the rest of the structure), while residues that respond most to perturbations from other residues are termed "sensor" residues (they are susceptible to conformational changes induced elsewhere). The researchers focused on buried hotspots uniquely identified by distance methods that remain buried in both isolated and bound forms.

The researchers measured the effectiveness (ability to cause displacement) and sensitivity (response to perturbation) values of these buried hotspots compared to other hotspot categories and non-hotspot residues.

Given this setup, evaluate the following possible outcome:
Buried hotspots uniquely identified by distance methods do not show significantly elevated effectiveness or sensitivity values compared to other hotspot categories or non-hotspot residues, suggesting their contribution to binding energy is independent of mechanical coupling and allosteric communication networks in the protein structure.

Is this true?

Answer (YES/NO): NO